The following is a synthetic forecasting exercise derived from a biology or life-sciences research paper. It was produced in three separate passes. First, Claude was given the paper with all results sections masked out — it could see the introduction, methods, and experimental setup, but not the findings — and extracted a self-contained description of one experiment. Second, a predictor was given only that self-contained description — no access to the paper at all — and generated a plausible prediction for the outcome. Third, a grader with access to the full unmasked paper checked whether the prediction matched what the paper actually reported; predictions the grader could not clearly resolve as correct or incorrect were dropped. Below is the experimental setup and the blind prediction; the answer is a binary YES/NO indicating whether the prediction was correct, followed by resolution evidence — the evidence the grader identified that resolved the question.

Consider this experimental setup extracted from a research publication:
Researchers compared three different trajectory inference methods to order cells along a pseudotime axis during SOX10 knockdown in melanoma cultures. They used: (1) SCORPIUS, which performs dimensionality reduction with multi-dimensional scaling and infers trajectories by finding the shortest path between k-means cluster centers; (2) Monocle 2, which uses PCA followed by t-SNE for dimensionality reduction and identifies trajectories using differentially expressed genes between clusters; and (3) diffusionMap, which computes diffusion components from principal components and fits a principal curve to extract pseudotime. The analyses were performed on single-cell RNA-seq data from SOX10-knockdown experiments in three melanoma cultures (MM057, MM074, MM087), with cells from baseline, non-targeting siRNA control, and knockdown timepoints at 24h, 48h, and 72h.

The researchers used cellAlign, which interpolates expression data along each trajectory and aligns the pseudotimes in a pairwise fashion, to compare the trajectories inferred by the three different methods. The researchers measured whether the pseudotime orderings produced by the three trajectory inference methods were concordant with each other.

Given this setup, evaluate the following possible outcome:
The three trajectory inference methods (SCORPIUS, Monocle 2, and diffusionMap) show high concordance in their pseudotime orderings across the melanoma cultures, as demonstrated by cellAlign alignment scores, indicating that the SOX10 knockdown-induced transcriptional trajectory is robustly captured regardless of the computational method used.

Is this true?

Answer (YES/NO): YES